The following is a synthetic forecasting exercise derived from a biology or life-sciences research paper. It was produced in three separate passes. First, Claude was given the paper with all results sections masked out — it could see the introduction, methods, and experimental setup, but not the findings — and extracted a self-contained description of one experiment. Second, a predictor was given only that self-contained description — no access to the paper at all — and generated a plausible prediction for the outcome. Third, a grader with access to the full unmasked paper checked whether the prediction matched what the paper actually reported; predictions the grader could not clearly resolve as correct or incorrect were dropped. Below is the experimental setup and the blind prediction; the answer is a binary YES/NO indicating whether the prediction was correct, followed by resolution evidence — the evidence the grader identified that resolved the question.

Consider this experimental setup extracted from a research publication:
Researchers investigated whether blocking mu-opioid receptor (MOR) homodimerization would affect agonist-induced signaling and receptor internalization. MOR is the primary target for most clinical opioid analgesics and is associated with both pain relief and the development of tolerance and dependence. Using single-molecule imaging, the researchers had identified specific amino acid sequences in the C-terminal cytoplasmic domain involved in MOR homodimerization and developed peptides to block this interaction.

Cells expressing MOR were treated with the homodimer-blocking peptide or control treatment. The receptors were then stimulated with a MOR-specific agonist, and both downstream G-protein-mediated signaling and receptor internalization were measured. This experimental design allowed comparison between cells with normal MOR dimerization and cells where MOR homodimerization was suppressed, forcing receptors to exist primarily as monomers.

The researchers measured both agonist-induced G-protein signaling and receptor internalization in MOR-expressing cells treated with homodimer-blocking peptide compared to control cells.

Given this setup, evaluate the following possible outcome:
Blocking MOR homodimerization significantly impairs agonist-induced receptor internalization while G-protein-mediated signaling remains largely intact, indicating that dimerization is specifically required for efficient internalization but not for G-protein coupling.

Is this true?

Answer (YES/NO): NO